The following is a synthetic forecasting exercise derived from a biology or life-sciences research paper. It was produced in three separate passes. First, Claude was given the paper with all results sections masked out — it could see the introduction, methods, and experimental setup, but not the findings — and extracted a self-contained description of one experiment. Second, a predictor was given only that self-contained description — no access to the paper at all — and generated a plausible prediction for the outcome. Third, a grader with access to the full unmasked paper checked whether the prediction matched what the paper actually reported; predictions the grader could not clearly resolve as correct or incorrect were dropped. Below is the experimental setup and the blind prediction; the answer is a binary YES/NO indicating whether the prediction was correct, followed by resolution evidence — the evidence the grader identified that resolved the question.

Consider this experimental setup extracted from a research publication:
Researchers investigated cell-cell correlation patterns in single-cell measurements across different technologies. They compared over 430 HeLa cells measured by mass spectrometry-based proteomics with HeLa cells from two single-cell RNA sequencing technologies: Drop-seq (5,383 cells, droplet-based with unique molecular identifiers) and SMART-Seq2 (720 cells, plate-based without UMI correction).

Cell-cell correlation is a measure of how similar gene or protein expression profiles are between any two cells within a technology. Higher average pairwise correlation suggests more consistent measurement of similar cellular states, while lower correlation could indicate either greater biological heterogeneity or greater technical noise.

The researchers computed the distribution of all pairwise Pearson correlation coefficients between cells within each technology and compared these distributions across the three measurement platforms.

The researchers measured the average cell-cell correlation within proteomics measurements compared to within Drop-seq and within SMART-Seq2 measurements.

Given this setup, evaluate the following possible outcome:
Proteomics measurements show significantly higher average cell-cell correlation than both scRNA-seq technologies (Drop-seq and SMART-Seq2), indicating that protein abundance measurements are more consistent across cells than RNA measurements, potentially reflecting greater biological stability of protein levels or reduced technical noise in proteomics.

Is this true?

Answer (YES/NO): NO